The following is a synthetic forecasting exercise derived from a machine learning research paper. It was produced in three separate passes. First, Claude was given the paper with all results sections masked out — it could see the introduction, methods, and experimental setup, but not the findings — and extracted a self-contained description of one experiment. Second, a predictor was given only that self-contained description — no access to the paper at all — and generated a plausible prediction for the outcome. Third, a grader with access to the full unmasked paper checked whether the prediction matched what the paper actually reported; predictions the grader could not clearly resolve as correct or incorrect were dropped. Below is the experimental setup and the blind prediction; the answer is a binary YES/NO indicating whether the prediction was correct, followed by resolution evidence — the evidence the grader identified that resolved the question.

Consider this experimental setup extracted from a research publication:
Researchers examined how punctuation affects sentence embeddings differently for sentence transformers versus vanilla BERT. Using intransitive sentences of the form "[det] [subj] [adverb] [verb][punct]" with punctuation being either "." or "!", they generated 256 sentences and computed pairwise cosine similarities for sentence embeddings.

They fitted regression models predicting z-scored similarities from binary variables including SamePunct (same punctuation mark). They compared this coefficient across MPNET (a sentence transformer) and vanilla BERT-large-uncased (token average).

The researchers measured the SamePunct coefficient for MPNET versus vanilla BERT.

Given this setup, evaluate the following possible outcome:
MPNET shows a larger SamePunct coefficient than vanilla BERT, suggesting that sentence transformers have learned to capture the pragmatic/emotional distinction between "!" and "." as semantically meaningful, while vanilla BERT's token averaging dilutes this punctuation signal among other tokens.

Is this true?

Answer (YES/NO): NO